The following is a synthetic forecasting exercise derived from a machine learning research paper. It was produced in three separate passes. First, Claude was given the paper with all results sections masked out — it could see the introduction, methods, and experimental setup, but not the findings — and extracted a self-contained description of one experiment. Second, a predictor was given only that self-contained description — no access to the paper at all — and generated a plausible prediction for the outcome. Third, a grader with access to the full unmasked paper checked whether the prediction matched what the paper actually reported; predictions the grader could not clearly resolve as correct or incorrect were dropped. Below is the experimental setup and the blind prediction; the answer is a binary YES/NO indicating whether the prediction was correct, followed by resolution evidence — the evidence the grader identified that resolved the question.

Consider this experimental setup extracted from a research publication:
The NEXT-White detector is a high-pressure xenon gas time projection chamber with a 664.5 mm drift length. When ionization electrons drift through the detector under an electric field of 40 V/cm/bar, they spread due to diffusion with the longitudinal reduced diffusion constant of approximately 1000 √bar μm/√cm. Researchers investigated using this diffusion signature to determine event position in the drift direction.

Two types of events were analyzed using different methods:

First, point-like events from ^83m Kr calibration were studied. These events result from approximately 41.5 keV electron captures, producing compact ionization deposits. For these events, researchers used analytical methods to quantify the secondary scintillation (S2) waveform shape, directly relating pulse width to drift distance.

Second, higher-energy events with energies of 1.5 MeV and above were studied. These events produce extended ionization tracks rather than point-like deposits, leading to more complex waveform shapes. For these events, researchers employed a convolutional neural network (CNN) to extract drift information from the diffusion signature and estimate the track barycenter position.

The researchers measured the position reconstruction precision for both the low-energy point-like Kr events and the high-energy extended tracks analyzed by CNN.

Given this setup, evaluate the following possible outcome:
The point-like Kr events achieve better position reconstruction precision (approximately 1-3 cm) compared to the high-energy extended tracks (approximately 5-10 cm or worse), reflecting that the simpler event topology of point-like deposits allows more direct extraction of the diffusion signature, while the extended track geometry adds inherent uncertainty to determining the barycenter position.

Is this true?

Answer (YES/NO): NO